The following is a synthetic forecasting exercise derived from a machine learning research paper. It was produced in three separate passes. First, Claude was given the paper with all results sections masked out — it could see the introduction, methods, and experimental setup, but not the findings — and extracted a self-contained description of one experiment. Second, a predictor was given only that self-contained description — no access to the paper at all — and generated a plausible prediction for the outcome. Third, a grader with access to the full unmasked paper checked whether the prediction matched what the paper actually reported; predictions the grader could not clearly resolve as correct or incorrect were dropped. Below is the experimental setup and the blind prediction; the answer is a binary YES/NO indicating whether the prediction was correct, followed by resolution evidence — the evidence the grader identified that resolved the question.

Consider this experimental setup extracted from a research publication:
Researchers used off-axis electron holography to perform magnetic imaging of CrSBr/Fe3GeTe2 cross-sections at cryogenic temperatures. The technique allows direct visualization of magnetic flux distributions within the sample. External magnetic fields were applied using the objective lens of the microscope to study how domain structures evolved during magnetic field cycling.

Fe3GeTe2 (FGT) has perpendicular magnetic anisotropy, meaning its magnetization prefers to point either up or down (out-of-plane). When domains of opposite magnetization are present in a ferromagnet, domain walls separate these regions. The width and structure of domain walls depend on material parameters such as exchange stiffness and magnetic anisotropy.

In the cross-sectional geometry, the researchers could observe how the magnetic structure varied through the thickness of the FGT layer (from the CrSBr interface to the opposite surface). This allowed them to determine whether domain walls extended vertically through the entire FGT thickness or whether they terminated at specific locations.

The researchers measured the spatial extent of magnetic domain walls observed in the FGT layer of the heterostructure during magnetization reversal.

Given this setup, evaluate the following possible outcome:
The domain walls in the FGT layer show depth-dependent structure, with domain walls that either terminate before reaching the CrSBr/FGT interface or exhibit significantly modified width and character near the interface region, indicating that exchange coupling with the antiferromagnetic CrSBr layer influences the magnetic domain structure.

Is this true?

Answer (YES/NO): YES